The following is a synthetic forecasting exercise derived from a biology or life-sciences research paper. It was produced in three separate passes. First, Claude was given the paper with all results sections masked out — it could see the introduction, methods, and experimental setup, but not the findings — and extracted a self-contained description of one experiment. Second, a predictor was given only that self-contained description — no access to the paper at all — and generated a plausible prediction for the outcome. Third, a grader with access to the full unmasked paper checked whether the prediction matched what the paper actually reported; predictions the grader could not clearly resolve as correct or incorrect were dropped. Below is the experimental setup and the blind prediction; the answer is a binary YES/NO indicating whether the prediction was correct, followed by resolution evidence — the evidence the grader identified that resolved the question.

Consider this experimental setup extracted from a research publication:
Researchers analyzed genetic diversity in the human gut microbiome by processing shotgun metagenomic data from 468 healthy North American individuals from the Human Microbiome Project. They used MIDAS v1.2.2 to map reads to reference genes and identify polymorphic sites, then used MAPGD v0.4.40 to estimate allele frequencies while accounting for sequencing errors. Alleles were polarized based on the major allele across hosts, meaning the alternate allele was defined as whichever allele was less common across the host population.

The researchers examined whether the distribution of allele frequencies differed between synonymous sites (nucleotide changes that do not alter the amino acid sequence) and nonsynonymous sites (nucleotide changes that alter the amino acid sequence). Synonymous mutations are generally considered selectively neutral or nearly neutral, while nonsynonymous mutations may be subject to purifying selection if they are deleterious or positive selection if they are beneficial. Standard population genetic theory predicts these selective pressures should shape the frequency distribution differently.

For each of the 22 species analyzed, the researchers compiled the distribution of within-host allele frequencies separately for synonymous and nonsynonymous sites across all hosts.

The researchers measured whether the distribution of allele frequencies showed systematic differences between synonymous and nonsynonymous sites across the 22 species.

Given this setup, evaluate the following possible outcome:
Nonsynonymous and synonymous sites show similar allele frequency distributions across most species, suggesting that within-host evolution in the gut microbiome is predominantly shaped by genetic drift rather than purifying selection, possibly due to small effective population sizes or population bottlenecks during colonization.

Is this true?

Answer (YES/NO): NO